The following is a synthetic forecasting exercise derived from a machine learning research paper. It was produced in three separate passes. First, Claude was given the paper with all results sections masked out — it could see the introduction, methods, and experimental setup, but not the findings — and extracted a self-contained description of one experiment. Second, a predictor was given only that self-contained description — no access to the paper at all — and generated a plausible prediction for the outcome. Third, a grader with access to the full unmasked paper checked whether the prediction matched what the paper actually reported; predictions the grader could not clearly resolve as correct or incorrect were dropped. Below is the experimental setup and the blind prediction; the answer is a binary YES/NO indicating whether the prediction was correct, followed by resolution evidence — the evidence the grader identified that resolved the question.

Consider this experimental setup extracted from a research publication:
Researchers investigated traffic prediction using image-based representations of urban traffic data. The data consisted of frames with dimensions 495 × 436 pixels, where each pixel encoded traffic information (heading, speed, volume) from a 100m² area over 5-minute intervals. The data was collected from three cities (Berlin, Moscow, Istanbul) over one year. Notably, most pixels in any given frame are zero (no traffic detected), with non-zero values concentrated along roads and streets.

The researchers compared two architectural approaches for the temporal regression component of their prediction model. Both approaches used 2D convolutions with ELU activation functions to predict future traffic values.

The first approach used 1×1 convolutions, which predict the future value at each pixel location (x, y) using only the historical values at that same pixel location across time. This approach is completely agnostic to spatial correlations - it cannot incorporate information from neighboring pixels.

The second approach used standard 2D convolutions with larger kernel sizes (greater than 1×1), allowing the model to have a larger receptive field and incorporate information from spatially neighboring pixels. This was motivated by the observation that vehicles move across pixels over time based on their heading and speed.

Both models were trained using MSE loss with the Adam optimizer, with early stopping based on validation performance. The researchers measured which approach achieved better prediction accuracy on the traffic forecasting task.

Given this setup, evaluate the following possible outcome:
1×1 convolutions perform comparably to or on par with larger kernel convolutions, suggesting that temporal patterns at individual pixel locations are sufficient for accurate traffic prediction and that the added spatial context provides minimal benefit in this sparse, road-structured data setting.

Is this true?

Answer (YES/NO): NO